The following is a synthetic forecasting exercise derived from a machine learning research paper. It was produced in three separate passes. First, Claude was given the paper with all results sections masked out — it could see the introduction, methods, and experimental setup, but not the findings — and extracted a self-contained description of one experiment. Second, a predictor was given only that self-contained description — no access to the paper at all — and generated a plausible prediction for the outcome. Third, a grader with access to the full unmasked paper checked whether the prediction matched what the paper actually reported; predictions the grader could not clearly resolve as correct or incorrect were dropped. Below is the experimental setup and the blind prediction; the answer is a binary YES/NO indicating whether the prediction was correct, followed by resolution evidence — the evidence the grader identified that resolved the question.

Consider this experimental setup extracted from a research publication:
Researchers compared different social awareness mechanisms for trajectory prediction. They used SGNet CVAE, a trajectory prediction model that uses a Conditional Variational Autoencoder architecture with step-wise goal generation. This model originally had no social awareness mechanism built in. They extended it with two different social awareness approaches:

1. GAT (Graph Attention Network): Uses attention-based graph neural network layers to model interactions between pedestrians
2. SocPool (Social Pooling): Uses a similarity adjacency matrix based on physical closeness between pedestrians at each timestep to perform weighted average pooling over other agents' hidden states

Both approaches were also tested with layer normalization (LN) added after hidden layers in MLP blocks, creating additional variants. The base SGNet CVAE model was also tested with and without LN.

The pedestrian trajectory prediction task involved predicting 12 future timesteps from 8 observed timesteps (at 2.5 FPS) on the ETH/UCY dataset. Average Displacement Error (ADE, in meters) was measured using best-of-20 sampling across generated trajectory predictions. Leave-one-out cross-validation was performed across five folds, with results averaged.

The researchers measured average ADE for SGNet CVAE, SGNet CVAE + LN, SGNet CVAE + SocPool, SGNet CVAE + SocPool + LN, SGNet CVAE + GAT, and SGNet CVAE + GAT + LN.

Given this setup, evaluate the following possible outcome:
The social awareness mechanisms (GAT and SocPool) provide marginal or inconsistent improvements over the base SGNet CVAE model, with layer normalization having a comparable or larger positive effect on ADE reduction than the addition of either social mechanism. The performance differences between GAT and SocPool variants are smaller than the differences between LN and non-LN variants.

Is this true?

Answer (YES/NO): NO